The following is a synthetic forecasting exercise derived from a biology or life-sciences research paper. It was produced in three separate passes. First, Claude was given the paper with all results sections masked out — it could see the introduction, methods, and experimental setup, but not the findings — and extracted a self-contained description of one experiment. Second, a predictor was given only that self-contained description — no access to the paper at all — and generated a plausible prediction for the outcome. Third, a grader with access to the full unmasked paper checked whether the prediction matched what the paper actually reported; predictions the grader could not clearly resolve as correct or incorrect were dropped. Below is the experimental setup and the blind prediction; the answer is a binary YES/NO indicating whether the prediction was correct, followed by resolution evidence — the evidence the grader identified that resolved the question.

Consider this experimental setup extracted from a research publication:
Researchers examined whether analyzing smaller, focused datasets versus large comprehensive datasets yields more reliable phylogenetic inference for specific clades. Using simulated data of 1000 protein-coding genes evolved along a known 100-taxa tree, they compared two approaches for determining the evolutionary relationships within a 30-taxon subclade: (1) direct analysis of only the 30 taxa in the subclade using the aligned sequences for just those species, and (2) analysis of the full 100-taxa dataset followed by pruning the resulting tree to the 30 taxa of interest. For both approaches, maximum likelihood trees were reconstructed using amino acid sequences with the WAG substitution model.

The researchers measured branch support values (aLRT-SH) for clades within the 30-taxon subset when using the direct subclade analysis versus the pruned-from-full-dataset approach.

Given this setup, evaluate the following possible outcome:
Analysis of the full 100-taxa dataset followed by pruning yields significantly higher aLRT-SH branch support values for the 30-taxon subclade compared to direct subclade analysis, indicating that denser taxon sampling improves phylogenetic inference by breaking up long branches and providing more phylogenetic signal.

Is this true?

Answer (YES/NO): NO